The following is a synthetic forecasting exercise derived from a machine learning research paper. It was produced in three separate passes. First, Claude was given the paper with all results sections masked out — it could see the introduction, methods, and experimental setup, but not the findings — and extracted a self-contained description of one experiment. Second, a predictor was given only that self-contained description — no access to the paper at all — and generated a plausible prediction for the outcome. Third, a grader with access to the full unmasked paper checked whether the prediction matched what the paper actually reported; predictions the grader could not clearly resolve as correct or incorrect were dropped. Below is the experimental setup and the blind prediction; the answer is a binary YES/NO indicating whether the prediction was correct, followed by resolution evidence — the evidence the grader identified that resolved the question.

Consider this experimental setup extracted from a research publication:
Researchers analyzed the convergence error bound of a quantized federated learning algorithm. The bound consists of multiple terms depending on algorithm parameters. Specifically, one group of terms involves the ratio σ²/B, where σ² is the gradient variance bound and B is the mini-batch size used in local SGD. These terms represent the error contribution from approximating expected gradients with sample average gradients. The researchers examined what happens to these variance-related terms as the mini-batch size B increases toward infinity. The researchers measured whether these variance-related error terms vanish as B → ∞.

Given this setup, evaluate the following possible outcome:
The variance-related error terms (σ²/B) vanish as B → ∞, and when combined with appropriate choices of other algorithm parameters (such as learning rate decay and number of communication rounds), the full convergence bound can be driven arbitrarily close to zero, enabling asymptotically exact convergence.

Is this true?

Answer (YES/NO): YES